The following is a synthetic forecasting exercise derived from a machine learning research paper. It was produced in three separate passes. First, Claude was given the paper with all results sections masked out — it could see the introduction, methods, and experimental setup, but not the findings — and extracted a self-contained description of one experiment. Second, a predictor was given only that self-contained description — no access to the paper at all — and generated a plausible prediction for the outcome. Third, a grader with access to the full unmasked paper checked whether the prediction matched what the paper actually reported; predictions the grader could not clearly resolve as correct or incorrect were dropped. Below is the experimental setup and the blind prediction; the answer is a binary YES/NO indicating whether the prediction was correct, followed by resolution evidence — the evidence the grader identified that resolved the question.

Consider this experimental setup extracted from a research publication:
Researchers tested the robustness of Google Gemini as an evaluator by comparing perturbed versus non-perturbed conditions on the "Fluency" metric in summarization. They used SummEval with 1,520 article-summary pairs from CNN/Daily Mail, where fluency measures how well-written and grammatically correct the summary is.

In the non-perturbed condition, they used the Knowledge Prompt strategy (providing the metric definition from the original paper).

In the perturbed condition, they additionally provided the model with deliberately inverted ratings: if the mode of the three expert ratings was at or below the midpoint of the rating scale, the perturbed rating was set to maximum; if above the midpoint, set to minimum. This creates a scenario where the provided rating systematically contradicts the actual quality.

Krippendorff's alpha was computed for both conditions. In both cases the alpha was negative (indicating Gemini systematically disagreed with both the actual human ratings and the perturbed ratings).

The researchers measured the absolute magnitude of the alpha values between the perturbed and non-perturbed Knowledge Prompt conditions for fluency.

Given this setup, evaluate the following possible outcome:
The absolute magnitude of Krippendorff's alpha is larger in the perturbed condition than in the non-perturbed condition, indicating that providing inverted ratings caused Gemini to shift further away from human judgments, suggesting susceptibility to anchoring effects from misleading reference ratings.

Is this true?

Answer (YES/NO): YES